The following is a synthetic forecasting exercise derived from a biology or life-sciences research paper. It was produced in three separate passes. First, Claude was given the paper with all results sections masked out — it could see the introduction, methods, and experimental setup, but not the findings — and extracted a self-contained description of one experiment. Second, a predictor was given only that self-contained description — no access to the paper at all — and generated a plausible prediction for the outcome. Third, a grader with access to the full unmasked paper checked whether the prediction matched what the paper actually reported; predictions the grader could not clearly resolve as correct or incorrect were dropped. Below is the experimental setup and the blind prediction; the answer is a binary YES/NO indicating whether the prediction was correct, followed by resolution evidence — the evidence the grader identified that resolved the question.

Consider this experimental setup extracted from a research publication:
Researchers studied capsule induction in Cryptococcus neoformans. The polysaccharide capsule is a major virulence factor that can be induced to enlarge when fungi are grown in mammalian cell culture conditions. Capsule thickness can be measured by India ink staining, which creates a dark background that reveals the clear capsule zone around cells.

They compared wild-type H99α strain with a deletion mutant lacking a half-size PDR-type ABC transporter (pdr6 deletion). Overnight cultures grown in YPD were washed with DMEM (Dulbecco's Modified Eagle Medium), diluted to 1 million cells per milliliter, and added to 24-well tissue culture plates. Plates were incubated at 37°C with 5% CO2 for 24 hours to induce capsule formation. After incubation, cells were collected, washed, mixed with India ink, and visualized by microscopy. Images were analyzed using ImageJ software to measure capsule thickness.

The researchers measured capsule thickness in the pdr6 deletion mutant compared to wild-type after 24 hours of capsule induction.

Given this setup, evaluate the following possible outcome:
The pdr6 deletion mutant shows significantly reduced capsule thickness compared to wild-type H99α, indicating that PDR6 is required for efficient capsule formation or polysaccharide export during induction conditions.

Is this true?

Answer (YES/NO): NO